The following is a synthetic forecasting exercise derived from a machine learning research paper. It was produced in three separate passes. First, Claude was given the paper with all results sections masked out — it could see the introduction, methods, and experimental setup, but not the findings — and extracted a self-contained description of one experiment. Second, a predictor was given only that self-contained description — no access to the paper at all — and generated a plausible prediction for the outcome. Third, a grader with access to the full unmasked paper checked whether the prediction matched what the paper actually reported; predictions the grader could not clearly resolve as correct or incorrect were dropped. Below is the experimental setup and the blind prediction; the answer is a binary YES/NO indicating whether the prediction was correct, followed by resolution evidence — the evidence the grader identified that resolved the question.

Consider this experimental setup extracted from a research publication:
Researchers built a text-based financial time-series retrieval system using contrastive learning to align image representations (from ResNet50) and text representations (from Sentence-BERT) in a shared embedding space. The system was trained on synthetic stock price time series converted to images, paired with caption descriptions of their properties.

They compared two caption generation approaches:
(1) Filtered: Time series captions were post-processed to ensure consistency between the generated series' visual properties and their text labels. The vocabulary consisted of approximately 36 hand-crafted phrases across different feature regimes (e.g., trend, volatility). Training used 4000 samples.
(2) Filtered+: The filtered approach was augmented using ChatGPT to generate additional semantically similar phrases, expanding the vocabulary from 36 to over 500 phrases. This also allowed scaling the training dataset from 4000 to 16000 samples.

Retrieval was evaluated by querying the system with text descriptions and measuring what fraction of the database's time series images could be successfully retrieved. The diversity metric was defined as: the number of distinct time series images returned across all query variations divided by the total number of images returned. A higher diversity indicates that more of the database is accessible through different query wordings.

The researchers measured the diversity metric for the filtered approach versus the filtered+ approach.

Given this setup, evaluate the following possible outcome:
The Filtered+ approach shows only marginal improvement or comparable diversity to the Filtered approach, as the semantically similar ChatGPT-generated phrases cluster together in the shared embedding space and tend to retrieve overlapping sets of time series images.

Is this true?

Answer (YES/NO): NO